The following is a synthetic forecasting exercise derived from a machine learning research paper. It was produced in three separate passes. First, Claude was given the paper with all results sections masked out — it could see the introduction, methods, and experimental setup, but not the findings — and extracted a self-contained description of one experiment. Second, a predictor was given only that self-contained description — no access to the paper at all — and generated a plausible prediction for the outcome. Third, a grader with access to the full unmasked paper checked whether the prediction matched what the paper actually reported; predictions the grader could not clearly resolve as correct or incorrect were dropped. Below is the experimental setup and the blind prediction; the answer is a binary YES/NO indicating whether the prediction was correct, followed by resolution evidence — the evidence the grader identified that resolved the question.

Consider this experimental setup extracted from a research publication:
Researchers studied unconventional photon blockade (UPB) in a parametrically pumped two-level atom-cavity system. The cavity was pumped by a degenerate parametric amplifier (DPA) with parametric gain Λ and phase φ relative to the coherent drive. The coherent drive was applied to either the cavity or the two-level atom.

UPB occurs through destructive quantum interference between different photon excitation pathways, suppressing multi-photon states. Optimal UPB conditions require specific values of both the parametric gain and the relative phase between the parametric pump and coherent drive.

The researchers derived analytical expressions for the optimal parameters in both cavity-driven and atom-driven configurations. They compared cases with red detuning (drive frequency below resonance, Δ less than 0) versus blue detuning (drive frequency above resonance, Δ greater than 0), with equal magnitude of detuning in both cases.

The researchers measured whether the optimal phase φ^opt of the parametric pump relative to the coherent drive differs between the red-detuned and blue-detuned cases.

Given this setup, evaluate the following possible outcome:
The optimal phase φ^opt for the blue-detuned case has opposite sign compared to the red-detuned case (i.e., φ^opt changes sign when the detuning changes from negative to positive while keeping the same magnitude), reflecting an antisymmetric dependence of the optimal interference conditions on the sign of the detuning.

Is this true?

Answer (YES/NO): NO